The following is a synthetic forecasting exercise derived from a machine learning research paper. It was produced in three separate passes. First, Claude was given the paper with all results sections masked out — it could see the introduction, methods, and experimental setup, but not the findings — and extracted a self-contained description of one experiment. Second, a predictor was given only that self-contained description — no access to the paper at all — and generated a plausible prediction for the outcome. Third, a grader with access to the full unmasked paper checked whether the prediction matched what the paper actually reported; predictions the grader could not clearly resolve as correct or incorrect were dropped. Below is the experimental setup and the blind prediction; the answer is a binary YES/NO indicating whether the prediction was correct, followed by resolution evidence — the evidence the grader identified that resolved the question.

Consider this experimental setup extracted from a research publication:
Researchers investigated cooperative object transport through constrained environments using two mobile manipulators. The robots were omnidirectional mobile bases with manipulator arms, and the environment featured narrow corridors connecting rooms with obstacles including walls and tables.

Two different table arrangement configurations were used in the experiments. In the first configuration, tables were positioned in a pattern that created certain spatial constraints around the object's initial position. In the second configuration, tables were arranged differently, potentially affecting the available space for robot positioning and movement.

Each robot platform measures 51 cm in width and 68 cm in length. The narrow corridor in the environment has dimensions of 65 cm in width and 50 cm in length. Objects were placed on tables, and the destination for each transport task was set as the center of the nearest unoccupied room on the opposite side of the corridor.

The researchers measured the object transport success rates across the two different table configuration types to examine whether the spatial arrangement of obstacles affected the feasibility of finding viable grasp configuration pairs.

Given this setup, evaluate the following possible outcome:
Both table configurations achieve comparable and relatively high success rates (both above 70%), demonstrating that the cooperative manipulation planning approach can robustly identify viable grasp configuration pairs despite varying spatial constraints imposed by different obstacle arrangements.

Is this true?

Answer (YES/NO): NO